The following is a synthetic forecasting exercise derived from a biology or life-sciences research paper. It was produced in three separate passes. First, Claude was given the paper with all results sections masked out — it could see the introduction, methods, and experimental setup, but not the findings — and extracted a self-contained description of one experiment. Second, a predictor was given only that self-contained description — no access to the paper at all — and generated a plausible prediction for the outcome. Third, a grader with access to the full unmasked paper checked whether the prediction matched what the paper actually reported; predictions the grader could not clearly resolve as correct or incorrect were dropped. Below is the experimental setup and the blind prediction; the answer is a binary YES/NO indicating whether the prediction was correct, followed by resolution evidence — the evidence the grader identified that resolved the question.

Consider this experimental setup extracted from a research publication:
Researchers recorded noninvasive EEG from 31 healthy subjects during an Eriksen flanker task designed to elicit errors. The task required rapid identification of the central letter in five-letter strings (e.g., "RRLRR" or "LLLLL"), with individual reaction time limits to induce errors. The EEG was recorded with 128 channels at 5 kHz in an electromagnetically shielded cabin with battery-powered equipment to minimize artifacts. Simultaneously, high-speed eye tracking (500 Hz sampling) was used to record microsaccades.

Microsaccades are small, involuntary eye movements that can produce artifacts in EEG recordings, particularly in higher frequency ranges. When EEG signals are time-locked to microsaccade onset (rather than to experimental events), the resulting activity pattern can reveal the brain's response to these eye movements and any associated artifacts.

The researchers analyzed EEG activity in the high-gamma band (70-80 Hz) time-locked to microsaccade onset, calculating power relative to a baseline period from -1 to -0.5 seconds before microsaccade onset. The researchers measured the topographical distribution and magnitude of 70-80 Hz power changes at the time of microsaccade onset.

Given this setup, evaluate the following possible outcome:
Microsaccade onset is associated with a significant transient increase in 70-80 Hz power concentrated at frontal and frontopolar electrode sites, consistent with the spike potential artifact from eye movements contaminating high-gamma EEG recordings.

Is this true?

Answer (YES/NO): NO